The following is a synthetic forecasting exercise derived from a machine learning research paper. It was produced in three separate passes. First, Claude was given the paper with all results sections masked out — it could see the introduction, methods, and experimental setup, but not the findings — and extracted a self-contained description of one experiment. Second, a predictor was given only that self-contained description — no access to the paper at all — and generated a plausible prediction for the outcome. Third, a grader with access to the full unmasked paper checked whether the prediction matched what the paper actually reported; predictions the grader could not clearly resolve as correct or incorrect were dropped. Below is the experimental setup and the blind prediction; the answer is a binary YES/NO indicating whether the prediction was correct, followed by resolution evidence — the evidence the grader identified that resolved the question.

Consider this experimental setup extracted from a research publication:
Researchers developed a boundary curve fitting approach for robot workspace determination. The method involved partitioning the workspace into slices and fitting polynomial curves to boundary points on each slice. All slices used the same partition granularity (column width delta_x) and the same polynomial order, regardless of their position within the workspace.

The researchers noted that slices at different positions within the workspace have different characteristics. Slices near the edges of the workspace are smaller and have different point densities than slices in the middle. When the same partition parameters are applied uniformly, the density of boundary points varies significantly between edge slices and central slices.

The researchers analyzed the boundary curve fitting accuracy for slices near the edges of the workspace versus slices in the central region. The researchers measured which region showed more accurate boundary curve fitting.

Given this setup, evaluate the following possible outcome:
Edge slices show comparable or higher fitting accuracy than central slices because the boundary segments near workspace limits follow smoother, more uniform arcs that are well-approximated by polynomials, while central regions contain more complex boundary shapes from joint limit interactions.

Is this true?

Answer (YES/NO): NO